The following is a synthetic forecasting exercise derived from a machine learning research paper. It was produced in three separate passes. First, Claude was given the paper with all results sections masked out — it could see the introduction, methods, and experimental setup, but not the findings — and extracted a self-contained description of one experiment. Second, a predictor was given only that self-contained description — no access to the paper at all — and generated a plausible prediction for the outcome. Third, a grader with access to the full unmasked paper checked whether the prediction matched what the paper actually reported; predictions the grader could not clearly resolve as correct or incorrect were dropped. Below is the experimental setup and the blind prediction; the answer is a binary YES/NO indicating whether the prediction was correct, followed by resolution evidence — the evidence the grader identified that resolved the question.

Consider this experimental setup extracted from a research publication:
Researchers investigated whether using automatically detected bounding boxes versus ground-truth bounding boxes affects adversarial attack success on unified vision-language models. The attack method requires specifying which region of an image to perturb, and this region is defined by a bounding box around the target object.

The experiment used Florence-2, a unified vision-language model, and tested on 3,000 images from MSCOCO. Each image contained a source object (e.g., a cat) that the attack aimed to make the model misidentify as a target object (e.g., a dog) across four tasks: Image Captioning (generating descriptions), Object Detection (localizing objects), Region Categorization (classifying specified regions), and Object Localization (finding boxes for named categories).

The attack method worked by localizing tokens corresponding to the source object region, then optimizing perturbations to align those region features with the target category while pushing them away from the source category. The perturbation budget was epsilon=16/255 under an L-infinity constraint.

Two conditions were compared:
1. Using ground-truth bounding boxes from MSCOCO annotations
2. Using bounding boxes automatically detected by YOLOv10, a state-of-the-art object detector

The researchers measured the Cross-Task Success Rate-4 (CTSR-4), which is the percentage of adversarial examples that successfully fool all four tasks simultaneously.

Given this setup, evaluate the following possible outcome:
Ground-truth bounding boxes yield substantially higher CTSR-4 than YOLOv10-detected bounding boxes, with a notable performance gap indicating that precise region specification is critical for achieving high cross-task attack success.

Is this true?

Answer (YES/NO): NO